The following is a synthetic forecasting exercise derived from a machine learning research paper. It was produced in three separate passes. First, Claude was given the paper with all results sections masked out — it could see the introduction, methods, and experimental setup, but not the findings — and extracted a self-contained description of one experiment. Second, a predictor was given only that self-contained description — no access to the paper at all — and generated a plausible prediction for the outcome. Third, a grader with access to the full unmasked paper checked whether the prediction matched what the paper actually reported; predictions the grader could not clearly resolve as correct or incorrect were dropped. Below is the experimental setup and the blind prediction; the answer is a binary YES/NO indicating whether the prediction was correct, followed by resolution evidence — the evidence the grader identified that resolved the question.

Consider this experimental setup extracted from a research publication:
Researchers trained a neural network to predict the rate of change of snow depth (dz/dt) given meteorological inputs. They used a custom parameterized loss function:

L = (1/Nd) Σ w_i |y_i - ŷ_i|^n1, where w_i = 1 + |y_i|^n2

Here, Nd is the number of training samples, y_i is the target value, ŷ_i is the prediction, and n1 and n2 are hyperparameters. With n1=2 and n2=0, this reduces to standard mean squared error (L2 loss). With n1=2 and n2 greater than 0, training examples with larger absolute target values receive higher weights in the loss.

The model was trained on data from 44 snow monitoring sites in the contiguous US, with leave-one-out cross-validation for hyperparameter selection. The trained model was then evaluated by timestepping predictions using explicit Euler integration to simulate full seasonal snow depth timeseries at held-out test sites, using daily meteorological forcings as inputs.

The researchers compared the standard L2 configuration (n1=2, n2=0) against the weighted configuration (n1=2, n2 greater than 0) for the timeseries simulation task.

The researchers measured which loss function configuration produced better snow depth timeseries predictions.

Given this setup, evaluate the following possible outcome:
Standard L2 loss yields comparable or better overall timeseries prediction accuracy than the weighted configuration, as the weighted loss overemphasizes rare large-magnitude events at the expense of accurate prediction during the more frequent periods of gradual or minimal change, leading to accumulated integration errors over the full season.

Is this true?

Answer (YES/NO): NO